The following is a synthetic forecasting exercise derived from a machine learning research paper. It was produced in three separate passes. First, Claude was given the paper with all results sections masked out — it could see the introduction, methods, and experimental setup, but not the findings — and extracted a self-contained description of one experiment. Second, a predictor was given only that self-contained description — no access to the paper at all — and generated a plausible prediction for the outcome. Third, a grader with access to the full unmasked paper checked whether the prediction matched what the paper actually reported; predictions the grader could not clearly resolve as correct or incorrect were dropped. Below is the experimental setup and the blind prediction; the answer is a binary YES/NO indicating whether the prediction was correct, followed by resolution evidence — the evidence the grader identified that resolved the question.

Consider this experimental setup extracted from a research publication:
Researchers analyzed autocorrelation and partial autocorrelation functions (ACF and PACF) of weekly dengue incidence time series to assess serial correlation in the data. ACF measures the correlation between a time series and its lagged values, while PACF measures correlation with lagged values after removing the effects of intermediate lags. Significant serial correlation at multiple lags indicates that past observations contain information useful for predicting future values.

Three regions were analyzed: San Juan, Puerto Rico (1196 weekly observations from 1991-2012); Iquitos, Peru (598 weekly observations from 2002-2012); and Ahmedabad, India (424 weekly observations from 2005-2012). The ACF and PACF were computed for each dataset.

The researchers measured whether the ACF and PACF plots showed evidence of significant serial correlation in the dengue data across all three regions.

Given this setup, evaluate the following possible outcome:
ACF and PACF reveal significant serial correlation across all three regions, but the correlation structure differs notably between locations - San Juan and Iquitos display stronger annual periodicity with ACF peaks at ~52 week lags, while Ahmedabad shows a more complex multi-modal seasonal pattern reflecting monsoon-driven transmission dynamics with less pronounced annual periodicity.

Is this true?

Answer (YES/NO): NO